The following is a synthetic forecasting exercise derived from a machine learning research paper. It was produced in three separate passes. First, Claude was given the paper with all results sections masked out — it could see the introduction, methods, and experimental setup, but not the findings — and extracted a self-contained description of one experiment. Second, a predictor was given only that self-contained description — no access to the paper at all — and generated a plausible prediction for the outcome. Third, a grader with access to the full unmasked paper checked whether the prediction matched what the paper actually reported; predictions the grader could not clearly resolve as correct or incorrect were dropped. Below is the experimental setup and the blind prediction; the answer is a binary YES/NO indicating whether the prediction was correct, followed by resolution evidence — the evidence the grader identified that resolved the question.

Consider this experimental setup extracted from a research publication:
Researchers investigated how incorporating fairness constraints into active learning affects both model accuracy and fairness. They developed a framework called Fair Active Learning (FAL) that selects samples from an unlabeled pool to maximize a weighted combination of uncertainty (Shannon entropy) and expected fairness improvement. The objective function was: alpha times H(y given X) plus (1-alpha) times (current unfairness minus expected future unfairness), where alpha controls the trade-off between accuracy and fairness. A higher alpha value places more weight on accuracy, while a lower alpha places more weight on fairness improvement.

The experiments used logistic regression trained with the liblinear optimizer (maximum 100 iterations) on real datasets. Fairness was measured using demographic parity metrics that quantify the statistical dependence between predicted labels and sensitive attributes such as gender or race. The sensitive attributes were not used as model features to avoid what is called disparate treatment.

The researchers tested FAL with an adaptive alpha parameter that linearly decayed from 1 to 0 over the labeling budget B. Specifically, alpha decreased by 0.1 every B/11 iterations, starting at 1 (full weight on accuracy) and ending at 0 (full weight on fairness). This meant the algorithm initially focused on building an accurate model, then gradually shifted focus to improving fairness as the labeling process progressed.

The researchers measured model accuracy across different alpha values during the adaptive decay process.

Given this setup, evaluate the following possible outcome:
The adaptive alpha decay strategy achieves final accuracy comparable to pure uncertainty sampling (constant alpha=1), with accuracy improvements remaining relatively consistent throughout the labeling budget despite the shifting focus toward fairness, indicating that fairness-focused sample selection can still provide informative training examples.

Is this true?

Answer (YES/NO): YES